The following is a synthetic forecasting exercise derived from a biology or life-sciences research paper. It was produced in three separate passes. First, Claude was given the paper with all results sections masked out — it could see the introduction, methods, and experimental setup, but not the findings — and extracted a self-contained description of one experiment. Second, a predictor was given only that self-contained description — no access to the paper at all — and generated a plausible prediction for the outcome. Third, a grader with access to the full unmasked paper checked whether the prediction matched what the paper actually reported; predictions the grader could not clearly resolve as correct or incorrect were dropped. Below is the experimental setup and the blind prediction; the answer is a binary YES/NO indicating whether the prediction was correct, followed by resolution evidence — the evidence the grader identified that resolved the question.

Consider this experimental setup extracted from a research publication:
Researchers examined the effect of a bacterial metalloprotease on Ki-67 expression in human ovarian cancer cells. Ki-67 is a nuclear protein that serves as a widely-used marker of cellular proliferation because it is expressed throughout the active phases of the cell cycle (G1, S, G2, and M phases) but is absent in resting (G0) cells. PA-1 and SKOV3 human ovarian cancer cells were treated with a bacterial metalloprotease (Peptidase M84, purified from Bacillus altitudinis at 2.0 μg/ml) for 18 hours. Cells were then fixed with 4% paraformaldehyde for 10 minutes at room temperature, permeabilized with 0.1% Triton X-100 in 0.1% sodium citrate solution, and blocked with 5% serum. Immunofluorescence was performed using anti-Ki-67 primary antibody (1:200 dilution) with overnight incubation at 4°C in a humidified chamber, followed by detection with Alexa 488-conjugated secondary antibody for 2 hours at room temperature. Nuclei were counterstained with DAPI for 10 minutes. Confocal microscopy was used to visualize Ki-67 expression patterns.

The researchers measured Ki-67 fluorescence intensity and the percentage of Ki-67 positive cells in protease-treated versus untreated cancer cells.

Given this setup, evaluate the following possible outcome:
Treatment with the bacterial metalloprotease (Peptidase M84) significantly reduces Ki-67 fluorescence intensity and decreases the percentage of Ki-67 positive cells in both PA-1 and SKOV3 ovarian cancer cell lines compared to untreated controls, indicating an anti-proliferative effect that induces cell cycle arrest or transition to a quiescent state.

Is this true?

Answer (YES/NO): YES